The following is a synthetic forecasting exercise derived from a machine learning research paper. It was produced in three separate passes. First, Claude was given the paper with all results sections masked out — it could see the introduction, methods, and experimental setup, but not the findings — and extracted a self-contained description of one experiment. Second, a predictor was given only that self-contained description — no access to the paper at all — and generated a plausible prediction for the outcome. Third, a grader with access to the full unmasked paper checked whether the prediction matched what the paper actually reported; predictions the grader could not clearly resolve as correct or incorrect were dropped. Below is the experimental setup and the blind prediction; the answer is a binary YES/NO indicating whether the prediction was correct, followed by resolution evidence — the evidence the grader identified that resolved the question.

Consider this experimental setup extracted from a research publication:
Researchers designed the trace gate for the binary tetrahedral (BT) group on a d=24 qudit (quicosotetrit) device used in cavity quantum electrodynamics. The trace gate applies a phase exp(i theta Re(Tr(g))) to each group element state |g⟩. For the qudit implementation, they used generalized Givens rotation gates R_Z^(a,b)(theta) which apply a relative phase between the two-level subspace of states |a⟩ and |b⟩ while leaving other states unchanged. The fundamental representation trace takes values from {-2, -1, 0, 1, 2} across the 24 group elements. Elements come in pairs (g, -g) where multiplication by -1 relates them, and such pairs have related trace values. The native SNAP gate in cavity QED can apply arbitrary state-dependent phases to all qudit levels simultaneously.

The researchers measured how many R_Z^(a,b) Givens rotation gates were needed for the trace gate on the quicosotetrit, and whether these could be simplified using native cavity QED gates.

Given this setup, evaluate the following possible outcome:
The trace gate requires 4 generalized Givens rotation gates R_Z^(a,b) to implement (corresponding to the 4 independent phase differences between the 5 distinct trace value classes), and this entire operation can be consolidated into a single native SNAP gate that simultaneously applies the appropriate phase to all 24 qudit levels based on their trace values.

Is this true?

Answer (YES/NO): NO